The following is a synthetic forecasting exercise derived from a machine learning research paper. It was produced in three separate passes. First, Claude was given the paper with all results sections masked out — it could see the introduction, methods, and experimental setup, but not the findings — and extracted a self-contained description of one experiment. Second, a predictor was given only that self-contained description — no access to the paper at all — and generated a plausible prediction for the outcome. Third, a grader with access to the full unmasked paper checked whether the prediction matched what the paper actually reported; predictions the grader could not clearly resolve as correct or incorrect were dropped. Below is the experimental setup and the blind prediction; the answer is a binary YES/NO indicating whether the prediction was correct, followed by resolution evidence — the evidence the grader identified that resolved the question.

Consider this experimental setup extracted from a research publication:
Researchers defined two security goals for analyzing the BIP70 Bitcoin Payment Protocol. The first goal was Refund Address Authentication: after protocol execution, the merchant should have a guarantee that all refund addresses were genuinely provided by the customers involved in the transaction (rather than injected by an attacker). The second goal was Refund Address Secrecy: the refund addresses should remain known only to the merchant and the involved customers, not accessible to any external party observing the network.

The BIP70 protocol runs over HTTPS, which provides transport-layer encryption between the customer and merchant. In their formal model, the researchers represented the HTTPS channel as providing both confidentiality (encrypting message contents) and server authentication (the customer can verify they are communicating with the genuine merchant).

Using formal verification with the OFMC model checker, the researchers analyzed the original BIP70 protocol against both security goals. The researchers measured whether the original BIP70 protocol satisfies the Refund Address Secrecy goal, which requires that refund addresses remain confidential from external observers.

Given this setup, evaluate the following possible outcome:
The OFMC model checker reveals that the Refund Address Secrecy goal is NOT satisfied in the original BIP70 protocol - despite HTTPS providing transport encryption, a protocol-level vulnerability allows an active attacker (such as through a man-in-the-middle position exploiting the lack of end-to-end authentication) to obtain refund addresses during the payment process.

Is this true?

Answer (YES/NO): NO